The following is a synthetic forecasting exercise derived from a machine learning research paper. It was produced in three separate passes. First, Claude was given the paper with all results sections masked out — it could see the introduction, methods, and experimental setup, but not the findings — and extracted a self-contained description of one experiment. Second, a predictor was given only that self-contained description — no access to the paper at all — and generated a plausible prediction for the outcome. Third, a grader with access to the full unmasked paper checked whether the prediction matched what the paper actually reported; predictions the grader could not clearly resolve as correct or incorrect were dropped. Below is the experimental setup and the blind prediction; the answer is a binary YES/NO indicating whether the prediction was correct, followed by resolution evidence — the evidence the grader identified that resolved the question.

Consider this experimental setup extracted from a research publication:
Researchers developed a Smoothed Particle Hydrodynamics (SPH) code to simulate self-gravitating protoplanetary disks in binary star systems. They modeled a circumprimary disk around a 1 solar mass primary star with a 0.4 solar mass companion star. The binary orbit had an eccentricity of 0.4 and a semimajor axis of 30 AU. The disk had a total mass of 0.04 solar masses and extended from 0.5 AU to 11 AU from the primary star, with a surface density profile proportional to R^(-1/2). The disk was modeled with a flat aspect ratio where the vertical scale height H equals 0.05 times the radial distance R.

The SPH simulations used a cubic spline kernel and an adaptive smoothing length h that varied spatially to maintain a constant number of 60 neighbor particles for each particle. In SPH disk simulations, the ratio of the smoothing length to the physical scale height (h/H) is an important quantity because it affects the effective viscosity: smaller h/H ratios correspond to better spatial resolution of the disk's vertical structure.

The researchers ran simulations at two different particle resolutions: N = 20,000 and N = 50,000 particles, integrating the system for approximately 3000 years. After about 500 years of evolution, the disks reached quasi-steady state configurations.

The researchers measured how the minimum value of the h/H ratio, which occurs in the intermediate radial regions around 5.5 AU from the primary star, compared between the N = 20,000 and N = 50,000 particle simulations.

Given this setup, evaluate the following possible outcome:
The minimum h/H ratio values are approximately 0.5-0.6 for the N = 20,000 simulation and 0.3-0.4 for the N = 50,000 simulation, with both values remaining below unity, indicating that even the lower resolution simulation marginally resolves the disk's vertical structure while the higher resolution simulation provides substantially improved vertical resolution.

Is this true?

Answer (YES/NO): NO